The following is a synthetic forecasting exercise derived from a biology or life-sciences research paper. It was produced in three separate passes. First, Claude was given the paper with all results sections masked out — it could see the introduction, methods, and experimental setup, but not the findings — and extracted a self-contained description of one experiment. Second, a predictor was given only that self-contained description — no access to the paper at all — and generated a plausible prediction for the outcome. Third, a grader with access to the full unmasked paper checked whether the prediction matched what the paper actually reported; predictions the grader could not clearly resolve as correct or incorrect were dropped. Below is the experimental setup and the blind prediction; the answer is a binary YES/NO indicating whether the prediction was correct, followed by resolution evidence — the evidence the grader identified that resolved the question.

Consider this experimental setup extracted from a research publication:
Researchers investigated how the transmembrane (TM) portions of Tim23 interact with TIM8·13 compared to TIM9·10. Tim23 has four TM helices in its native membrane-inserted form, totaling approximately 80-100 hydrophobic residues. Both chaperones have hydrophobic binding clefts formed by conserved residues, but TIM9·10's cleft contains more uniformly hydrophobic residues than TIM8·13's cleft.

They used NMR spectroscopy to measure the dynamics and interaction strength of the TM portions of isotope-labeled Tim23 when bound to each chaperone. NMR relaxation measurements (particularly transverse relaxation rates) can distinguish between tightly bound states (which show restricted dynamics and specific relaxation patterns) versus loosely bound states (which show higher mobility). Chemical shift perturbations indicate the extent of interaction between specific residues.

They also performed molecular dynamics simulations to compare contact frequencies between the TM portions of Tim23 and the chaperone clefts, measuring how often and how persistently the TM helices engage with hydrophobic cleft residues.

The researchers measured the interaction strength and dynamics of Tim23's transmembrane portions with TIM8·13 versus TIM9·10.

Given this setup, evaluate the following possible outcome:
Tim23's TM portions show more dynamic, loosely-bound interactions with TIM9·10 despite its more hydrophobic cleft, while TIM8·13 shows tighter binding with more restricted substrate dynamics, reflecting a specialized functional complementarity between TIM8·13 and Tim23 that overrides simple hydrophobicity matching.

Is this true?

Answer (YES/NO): NO